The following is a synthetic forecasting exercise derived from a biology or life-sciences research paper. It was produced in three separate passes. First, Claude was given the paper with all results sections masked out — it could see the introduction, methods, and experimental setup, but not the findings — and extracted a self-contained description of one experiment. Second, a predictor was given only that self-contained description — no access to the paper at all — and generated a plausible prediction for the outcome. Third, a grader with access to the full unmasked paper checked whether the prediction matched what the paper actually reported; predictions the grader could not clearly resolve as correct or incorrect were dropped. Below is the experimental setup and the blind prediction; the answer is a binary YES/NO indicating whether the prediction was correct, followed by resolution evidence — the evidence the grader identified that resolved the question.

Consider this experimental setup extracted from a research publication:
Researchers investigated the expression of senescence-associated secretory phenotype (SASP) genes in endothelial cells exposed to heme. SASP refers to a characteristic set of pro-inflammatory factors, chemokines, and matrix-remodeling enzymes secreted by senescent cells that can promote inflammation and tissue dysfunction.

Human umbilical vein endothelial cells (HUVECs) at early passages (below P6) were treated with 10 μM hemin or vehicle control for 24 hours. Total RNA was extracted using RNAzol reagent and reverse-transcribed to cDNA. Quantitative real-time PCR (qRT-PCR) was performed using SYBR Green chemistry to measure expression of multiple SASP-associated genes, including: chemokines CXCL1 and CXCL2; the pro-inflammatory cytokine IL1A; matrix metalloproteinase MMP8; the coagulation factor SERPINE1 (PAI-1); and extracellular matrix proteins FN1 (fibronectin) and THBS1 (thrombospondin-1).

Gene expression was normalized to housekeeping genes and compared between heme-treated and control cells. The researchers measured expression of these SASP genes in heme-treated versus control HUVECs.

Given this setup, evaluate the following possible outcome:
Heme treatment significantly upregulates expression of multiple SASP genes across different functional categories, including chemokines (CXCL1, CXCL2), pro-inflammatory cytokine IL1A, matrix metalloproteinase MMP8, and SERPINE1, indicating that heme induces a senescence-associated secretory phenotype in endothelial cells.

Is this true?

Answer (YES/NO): NO